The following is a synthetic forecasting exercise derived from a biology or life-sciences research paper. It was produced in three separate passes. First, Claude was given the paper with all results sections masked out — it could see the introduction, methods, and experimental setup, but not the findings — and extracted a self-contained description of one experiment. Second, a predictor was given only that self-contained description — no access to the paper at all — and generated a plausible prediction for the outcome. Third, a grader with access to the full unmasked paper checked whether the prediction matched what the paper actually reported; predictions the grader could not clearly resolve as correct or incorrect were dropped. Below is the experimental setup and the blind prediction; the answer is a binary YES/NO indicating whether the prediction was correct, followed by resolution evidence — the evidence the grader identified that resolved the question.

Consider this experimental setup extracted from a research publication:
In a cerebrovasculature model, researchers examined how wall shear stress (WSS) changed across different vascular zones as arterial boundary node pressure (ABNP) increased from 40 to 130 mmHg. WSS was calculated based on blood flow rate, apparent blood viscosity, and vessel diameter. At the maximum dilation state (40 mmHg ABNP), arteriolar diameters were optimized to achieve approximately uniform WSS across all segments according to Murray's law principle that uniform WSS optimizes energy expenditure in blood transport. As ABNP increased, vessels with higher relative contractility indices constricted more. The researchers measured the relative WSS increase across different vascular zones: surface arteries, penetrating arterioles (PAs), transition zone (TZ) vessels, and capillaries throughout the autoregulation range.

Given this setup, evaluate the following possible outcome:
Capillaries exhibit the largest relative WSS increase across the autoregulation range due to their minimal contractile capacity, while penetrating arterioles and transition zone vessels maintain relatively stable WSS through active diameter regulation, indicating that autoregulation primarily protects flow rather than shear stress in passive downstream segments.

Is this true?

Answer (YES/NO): NO